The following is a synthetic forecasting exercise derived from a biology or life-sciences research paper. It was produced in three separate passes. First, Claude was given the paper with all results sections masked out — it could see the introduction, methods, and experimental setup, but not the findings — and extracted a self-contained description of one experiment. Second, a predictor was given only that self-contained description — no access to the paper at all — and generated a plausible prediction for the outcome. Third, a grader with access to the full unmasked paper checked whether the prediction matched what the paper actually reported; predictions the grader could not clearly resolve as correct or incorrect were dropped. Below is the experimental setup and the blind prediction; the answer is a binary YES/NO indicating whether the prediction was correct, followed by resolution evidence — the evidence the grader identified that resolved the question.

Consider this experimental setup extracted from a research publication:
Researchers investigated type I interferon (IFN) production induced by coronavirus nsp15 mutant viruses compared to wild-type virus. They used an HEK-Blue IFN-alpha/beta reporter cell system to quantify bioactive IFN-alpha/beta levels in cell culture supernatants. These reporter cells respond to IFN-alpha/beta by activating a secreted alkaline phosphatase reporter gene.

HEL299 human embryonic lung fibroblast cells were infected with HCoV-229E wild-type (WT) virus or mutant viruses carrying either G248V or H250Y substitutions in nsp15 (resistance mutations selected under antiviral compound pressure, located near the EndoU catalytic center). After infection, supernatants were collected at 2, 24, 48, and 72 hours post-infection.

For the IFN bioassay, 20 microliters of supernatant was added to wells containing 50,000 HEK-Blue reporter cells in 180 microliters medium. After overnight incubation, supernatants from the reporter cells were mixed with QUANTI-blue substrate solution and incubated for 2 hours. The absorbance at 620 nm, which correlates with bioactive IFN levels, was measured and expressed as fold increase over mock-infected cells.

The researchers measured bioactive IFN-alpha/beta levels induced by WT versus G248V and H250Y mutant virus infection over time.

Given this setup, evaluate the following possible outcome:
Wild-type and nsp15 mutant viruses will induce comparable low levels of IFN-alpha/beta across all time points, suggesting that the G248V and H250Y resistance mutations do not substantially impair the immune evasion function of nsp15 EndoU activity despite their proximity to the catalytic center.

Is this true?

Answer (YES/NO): NO